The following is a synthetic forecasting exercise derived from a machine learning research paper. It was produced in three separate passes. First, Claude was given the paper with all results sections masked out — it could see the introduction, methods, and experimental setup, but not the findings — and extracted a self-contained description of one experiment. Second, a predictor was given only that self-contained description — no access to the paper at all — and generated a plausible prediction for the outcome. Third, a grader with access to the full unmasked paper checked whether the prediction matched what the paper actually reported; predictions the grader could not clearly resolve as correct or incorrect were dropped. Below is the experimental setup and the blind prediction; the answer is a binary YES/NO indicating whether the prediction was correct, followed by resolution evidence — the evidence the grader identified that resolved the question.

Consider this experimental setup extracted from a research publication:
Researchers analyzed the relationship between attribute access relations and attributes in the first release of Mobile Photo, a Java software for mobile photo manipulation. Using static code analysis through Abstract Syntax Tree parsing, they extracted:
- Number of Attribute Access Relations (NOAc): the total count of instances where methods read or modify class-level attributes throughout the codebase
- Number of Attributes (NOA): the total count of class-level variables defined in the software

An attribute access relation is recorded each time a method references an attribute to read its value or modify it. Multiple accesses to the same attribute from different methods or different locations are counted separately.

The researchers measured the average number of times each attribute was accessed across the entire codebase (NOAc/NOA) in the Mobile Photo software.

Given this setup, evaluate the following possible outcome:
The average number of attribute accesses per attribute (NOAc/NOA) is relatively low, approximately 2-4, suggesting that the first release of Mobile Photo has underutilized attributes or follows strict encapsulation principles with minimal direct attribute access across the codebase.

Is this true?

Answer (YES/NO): NO